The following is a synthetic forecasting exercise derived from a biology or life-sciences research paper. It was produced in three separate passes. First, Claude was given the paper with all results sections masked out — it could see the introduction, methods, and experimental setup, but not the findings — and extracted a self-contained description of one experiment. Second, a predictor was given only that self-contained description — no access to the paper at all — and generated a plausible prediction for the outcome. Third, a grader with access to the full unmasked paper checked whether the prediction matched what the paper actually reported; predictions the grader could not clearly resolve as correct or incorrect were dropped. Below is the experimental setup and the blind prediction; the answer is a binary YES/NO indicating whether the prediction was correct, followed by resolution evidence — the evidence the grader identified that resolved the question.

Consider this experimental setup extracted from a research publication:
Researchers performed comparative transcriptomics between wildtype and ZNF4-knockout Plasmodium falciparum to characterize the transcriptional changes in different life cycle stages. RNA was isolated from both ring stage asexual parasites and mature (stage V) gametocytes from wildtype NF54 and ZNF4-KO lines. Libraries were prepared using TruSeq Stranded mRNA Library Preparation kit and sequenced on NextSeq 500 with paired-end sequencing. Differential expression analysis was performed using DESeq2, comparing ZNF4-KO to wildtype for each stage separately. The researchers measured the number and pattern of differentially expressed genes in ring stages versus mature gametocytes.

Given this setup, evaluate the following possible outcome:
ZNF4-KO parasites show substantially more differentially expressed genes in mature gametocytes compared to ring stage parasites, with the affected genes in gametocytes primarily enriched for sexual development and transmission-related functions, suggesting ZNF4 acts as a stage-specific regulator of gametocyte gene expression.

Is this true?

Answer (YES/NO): YES